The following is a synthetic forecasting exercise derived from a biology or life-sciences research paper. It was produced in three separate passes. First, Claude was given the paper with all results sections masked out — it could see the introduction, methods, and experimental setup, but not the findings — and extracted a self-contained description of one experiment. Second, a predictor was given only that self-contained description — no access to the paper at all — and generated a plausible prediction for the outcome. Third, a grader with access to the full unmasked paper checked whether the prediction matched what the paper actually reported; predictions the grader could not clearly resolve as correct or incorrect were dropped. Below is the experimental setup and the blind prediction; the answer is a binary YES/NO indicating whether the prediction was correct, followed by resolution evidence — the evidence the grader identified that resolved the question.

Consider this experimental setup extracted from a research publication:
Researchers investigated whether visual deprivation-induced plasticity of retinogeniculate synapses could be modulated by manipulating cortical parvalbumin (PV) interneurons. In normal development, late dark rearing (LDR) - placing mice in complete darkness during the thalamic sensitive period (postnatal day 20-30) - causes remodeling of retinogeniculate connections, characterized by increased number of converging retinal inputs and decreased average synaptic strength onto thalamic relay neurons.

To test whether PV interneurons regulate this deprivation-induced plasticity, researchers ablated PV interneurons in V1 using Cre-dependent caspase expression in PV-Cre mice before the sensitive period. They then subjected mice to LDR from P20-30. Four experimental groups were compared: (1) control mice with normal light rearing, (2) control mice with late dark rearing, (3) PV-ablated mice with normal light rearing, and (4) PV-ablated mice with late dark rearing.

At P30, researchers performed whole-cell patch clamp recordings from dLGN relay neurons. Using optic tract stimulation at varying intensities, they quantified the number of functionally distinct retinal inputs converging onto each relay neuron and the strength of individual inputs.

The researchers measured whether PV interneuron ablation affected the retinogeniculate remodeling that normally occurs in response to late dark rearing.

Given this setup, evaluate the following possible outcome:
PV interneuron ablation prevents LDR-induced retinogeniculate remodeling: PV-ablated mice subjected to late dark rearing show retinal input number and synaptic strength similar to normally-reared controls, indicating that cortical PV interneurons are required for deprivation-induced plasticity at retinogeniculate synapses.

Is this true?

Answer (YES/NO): YES